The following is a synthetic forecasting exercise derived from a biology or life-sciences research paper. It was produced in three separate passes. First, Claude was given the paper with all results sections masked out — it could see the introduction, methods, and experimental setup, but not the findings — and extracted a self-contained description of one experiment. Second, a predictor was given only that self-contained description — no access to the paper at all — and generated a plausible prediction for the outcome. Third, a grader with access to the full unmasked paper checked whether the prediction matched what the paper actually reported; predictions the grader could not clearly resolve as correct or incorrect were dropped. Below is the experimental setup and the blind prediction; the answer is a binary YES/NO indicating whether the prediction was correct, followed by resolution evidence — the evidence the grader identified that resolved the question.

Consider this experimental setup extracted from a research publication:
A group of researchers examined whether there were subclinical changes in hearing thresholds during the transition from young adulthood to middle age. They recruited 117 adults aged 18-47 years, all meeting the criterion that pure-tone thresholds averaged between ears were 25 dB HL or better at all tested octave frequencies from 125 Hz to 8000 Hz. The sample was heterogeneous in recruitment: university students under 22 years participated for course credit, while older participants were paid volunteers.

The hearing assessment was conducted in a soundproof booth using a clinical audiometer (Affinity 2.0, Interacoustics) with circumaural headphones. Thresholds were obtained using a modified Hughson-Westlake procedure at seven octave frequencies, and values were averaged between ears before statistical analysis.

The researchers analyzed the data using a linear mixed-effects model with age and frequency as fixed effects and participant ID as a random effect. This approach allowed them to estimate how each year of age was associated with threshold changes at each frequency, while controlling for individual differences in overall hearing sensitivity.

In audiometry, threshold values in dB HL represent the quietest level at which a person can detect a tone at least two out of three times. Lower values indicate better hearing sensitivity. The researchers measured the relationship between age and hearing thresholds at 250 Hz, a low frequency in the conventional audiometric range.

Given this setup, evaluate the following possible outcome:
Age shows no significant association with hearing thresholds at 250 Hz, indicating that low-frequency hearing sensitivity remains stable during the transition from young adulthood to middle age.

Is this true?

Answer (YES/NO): NO